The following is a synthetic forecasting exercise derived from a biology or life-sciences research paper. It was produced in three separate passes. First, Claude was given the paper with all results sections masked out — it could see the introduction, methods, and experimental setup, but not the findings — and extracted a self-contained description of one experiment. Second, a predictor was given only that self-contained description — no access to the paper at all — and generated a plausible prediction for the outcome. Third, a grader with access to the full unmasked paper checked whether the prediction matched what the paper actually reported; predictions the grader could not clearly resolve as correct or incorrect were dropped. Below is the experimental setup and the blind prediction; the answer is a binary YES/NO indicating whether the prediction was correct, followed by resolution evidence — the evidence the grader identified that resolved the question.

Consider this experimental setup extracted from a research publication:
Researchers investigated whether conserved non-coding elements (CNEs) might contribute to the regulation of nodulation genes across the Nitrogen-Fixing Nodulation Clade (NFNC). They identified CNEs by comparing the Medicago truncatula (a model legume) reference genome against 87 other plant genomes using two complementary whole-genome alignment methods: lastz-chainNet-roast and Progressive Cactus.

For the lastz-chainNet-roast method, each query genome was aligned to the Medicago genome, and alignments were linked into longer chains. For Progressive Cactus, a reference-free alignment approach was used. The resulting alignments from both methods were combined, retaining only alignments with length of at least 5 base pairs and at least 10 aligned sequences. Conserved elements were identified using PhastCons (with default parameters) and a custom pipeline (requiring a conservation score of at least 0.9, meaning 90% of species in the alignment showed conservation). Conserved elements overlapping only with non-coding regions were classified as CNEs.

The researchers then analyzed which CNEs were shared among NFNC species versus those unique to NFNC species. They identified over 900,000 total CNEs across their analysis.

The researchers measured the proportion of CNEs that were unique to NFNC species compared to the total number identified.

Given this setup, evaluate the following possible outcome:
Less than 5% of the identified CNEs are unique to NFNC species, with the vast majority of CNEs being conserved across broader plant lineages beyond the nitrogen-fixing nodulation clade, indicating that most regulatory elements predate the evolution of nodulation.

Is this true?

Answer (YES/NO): NO